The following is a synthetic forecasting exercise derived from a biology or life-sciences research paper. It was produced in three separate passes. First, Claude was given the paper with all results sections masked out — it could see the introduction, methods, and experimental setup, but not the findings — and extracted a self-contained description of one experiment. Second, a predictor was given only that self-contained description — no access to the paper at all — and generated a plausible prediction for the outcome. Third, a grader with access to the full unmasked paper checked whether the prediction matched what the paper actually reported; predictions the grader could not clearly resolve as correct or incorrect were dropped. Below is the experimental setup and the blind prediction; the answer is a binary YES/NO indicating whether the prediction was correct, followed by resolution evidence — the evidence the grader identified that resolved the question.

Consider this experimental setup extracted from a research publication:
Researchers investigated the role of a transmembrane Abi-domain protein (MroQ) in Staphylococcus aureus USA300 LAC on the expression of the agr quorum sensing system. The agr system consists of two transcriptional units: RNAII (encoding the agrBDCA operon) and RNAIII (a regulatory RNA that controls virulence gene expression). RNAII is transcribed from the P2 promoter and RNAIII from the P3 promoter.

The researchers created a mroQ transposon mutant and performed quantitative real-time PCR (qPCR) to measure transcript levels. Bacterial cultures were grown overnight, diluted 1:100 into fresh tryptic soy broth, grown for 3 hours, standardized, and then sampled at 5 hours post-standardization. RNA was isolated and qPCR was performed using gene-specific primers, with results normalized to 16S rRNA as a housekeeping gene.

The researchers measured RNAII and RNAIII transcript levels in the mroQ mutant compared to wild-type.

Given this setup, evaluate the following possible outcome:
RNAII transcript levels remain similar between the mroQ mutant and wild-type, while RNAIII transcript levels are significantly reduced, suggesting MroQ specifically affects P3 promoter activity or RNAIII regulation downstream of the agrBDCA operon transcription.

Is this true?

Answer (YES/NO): NO